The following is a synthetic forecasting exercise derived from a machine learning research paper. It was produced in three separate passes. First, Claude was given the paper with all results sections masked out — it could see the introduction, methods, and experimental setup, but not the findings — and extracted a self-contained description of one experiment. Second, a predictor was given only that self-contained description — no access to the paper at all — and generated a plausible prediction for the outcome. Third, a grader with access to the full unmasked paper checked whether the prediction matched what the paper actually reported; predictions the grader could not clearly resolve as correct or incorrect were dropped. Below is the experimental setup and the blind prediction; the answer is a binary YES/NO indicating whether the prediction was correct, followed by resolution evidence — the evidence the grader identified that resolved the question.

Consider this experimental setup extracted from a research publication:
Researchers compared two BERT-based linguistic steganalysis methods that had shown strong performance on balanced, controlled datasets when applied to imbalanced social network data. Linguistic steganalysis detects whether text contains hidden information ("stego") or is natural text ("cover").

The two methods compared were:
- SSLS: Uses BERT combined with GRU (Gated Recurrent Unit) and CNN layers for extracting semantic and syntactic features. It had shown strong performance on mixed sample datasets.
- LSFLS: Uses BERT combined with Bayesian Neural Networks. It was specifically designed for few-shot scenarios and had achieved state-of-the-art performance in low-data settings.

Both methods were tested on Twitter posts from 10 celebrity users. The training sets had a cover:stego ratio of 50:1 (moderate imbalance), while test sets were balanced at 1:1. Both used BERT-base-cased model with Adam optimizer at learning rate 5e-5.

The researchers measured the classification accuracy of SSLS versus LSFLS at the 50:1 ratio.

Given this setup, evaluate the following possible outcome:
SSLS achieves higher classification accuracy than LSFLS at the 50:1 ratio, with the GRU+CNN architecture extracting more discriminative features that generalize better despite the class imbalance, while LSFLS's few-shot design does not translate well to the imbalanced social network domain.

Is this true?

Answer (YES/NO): NO